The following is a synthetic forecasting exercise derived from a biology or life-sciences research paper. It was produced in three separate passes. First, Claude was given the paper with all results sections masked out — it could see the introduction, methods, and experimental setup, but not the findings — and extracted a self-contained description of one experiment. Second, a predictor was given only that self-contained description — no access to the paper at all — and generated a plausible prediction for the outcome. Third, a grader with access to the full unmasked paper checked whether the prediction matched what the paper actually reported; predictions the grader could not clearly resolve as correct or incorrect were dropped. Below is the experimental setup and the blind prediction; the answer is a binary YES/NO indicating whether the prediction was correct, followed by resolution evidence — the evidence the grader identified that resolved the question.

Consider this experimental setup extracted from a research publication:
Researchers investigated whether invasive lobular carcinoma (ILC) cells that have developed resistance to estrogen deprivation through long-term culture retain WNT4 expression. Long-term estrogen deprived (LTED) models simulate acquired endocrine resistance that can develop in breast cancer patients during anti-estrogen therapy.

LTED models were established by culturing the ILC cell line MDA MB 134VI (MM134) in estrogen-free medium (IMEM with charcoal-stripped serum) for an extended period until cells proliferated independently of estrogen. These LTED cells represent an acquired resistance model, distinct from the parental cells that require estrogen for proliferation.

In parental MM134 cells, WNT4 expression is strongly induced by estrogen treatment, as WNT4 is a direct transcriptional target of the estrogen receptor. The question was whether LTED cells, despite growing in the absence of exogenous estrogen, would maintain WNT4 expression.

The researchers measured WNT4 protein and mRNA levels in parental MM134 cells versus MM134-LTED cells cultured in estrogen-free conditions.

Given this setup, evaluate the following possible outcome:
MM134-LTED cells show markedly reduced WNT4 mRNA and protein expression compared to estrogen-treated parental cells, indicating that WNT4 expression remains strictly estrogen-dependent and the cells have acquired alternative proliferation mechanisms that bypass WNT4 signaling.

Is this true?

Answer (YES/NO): NO